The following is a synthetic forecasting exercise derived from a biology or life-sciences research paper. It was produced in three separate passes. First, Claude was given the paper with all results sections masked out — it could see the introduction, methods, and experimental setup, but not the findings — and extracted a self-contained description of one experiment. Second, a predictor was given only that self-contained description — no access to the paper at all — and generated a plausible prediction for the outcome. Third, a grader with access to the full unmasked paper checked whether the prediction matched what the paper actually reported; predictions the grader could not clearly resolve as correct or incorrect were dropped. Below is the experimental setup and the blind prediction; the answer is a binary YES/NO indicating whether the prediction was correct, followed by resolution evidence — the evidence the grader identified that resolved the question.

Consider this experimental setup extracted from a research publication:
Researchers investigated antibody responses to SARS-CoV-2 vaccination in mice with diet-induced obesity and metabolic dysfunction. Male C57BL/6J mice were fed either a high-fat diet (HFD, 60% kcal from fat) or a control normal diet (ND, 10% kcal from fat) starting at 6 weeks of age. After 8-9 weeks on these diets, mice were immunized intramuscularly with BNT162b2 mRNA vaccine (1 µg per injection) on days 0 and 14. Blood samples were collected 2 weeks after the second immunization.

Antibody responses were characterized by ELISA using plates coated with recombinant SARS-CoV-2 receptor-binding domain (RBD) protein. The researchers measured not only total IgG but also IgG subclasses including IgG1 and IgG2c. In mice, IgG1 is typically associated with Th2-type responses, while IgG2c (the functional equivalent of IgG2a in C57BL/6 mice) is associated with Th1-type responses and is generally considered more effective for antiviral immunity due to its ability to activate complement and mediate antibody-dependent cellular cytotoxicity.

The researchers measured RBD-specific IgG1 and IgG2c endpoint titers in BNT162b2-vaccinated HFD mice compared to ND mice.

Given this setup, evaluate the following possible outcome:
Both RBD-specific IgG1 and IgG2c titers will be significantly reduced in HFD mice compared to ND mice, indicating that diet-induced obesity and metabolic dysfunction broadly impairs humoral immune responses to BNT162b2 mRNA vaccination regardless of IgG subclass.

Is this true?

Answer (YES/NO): NO